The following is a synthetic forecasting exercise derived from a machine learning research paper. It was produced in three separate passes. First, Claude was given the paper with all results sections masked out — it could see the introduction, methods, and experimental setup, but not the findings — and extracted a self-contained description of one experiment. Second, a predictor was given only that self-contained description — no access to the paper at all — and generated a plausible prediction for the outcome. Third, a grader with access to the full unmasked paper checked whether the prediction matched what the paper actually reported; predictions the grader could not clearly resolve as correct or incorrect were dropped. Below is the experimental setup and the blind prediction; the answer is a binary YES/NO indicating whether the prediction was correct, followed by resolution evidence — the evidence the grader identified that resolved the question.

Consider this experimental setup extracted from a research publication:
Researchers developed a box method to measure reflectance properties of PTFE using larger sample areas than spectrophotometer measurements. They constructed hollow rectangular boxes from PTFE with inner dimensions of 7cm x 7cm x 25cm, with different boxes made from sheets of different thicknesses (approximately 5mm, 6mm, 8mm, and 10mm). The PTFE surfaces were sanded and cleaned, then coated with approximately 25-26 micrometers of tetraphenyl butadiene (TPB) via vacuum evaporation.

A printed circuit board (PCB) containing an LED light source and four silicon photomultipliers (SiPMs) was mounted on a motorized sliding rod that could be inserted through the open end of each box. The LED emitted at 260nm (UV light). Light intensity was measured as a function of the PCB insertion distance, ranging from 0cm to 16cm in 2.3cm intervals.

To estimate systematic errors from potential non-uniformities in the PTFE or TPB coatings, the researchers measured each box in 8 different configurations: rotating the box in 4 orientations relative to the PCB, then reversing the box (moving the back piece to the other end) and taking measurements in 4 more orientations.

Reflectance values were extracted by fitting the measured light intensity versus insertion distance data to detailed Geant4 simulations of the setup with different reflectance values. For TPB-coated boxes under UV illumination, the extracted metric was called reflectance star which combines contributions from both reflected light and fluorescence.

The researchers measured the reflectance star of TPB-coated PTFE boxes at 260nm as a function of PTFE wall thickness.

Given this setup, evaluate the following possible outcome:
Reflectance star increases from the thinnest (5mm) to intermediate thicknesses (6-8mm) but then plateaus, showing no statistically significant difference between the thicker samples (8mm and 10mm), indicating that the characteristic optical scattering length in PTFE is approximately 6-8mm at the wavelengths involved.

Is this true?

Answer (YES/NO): NO